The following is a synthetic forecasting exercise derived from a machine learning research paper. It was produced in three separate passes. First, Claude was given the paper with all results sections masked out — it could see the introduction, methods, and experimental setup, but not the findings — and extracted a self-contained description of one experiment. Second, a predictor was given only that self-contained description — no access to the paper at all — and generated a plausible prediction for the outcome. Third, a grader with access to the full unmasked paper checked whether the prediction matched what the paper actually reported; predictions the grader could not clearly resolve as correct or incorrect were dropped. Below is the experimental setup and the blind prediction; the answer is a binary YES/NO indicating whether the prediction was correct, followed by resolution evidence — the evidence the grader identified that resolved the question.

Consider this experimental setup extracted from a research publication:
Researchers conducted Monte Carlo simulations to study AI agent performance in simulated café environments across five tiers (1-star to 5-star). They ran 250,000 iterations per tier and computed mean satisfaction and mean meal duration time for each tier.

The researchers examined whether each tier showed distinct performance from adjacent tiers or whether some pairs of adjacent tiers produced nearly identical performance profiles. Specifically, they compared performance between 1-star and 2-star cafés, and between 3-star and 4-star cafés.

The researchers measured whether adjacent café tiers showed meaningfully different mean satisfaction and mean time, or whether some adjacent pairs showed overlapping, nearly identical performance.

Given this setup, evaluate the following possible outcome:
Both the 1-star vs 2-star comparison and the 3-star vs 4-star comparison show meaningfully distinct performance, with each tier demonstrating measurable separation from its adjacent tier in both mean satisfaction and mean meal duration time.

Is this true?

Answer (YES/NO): NO